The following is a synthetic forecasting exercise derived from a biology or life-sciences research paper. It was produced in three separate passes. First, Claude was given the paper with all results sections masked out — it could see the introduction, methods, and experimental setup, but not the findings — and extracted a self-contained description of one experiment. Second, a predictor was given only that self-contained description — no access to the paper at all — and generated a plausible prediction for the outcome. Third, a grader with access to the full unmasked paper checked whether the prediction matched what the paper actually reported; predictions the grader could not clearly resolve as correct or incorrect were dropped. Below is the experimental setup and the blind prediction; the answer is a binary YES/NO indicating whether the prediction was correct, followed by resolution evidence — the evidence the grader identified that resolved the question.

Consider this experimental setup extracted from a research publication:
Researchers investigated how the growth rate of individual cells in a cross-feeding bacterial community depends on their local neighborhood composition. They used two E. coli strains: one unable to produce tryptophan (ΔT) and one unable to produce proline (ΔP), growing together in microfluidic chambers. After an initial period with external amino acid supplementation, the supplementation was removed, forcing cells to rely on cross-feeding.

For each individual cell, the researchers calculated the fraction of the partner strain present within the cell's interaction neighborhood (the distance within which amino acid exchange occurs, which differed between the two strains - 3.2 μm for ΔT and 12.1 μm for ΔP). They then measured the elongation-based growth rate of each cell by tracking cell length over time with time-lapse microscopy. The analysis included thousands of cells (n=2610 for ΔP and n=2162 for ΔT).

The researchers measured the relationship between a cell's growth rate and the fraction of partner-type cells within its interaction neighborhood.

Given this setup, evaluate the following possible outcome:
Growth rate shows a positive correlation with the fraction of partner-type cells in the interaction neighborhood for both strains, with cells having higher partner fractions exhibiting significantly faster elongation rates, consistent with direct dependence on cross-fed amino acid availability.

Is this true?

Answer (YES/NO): YES